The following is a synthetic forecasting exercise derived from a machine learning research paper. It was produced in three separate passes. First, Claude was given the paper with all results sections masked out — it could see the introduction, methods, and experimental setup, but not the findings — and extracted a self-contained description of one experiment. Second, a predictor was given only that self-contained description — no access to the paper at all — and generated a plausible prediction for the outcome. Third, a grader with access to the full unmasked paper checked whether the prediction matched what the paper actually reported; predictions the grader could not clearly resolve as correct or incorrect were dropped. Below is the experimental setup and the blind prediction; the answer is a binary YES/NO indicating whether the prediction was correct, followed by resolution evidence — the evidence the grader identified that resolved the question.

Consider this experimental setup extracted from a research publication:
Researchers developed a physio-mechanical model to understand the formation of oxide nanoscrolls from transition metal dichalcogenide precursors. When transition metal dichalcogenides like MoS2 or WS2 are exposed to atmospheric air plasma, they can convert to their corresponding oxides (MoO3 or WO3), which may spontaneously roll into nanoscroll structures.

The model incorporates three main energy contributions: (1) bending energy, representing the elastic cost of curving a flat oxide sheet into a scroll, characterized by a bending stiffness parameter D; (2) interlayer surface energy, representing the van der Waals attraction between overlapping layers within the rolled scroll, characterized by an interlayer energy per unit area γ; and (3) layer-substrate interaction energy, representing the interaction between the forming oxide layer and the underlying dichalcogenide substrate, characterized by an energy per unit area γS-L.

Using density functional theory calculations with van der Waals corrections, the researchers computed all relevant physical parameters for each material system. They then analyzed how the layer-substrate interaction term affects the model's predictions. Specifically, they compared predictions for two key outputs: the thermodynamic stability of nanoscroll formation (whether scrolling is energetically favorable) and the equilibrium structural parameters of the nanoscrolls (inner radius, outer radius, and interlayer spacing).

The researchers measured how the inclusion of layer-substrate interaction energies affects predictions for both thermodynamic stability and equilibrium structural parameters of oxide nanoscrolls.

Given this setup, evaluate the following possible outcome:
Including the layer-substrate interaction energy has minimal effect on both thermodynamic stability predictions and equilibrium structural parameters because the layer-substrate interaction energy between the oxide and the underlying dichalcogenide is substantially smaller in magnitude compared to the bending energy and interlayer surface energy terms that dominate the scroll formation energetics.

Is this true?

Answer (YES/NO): NO